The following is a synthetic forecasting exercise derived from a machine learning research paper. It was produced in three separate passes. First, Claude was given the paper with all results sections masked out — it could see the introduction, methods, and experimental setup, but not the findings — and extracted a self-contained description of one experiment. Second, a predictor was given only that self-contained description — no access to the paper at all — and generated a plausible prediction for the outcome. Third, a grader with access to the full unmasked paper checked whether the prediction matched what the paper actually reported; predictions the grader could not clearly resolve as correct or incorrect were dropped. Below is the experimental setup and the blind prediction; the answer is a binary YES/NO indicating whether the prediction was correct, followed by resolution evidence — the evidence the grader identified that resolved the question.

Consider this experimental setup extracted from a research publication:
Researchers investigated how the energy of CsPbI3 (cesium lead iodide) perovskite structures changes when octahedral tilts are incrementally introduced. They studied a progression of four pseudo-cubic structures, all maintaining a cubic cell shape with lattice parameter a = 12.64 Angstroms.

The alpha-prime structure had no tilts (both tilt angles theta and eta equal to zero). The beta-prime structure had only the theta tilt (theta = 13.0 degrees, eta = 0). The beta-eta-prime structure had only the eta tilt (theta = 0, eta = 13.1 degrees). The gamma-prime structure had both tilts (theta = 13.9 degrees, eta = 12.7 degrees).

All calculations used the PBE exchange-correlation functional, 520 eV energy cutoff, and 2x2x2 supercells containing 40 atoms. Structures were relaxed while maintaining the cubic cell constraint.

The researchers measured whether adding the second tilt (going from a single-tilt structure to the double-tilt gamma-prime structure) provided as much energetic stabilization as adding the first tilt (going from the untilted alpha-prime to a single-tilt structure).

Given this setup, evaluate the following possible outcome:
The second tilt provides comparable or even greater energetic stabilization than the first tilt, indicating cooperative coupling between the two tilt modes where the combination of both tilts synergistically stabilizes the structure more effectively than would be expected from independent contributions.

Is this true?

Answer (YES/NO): NO